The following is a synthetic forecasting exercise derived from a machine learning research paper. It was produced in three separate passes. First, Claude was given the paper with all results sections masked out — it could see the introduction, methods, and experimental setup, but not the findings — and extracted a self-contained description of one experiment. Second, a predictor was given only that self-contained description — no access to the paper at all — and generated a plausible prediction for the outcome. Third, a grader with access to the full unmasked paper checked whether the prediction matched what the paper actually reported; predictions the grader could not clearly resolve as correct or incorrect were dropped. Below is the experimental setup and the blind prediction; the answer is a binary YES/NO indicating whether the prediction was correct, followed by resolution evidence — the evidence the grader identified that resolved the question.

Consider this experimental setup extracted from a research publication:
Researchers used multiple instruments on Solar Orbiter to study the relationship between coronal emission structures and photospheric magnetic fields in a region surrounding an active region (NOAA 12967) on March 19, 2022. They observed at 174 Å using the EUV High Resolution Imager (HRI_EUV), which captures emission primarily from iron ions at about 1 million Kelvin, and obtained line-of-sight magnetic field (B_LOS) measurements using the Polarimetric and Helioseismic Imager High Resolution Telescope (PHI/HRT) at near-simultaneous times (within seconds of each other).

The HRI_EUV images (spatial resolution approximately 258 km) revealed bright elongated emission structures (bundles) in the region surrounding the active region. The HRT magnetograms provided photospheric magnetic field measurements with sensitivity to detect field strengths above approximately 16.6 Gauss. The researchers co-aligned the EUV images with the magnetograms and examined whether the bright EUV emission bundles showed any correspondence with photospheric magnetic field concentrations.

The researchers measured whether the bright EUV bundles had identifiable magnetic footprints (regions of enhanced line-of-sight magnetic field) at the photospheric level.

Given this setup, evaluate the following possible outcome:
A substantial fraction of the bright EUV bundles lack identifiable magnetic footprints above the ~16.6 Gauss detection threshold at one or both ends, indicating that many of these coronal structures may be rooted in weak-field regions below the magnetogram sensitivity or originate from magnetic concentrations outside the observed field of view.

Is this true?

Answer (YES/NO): YES